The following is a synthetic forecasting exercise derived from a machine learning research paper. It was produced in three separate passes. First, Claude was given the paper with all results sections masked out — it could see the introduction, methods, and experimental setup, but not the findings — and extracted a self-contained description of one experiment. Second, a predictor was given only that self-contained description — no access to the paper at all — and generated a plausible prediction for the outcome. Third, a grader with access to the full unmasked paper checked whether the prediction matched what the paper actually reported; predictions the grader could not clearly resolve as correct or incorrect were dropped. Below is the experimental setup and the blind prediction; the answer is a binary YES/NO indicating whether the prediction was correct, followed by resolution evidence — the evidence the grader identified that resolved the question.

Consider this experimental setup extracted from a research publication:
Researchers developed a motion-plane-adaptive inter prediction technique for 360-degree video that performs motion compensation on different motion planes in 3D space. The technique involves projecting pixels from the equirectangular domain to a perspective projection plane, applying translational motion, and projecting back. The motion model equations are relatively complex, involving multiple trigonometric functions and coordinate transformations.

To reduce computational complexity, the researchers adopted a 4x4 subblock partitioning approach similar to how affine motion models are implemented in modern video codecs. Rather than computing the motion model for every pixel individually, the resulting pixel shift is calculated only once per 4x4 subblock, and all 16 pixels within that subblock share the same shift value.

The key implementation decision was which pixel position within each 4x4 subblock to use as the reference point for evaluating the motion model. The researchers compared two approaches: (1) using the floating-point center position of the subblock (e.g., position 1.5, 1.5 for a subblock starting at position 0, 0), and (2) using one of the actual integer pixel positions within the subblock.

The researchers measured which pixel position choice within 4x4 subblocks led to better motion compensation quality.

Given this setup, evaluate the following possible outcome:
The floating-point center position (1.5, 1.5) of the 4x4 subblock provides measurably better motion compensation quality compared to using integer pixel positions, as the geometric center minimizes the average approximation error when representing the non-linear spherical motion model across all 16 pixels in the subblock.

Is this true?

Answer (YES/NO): NO